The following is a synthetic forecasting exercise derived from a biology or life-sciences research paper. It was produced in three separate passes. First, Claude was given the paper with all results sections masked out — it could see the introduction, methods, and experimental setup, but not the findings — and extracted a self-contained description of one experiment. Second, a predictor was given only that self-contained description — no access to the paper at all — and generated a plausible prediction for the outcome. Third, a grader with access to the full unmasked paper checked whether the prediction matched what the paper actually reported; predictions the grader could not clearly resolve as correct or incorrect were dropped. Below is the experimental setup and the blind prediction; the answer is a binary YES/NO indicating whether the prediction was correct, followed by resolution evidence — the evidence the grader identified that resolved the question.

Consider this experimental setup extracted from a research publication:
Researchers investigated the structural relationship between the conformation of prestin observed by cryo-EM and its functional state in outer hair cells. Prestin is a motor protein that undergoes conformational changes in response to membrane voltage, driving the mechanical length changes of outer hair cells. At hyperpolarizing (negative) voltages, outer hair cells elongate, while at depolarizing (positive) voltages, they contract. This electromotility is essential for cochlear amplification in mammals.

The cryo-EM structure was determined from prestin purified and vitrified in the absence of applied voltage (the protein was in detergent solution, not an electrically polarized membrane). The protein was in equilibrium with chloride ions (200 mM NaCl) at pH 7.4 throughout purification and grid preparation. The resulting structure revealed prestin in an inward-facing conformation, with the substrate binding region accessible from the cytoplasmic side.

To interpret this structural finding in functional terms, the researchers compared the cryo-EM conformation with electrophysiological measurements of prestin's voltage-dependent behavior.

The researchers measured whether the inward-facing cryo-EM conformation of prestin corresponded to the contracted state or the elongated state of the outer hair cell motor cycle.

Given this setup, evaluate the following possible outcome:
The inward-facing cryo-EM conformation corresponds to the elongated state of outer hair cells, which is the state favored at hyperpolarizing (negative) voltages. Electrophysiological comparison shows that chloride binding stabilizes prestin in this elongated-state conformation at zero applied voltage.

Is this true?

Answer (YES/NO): NO